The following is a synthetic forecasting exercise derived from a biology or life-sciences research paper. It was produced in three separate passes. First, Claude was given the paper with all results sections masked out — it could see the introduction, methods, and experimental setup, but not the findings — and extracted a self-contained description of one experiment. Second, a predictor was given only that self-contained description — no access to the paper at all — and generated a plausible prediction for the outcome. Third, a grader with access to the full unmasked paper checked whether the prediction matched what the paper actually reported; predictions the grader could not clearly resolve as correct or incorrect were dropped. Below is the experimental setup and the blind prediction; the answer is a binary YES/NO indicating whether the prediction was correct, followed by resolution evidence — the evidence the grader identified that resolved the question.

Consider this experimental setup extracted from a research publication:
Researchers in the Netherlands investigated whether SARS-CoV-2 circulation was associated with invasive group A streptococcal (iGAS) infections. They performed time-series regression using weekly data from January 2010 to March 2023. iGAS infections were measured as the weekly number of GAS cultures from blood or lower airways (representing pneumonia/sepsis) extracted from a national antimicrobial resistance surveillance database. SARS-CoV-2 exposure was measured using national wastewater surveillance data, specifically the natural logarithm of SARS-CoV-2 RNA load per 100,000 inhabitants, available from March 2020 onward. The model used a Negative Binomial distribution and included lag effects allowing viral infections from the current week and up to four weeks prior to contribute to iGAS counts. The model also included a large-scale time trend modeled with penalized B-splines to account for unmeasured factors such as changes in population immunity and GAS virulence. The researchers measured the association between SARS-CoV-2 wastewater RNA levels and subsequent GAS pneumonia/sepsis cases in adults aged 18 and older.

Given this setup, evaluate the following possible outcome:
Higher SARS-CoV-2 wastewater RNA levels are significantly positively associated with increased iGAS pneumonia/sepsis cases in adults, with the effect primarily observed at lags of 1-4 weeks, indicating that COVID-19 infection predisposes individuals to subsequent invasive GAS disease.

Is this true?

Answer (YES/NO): NO